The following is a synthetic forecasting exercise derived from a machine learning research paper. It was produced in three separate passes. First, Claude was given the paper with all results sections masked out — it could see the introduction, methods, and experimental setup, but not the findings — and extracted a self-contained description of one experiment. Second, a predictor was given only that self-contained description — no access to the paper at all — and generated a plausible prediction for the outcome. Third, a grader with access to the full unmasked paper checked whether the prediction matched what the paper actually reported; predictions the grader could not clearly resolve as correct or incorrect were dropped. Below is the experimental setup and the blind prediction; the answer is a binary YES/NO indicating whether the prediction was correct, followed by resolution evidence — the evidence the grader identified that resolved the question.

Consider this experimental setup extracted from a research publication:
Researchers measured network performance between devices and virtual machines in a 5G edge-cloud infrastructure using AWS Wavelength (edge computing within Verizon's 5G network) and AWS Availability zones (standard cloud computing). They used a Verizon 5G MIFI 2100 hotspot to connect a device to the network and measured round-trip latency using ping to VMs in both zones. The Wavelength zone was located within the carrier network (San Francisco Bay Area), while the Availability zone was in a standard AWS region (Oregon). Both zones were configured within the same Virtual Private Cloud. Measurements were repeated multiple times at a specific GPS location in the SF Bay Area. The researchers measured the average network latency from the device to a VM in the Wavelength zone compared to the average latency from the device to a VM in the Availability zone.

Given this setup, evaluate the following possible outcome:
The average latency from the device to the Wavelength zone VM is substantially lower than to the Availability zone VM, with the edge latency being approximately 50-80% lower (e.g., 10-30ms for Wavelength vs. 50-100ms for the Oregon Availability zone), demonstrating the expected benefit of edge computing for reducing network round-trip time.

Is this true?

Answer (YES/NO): NO